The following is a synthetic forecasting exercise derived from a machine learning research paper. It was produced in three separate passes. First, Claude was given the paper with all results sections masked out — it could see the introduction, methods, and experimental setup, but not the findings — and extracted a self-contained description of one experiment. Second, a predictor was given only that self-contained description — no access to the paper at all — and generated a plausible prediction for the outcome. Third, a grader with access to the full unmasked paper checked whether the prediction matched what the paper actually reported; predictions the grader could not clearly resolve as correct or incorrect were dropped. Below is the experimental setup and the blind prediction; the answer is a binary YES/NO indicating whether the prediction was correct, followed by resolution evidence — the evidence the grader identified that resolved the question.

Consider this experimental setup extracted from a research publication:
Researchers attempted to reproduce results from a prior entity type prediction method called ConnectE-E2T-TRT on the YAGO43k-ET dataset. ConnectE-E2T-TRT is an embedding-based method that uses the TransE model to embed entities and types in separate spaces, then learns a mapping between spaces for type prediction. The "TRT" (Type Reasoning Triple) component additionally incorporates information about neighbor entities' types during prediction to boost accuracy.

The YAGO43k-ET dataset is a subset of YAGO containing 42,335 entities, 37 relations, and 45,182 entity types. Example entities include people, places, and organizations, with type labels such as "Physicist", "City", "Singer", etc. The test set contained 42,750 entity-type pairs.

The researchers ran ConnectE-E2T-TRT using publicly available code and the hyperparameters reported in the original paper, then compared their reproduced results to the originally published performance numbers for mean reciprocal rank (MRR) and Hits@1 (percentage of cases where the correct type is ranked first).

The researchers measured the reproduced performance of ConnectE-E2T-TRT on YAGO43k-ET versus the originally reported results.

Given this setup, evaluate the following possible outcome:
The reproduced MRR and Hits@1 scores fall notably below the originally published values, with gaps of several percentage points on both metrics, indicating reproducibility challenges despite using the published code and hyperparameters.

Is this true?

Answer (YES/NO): YES